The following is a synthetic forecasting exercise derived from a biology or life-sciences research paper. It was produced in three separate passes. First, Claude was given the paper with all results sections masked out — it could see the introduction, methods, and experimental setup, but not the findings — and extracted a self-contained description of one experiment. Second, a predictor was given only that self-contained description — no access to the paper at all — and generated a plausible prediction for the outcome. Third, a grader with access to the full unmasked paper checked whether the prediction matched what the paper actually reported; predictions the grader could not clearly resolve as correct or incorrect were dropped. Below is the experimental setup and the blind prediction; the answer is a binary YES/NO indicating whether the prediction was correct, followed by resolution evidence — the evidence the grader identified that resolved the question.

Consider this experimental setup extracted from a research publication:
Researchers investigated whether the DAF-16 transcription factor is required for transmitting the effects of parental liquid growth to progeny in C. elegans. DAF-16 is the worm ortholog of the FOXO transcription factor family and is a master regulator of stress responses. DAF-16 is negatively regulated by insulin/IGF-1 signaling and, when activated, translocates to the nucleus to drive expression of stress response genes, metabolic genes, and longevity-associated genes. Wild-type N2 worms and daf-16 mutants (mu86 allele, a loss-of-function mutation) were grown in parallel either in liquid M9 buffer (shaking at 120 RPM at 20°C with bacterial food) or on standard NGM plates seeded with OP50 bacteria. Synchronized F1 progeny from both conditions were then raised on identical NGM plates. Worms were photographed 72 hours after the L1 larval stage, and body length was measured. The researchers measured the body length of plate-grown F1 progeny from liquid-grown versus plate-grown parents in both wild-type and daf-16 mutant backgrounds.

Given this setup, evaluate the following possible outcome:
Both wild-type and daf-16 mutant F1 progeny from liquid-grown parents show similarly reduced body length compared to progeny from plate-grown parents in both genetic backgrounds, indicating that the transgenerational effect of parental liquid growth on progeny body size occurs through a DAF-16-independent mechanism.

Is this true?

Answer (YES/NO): NO